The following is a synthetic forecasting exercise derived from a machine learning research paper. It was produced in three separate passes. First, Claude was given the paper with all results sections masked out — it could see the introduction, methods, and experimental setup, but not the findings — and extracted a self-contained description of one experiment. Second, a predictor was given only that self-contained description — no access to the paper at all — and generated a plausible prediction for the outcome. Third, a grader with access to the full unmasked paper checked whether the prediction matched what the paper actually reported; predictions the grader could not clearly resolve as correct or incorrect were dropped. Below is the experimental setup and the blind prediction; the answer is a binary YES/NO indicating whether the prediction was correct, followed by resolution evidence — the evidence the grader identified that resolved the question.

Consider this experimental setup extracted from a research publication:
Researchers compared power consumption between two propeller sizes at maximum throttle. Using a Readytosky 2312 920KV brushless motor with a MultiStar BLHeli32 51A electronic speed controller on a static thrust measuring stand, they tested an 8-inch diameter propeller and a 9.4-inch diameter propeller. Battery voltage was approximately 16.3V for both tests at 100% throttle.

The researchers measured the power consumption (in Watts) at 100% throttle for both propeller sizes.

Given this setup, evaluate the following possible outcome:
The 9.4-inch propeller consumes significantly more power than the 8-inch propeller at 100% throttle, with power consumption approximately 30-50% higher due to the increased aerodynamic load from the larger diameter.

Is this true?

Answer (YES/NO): NO